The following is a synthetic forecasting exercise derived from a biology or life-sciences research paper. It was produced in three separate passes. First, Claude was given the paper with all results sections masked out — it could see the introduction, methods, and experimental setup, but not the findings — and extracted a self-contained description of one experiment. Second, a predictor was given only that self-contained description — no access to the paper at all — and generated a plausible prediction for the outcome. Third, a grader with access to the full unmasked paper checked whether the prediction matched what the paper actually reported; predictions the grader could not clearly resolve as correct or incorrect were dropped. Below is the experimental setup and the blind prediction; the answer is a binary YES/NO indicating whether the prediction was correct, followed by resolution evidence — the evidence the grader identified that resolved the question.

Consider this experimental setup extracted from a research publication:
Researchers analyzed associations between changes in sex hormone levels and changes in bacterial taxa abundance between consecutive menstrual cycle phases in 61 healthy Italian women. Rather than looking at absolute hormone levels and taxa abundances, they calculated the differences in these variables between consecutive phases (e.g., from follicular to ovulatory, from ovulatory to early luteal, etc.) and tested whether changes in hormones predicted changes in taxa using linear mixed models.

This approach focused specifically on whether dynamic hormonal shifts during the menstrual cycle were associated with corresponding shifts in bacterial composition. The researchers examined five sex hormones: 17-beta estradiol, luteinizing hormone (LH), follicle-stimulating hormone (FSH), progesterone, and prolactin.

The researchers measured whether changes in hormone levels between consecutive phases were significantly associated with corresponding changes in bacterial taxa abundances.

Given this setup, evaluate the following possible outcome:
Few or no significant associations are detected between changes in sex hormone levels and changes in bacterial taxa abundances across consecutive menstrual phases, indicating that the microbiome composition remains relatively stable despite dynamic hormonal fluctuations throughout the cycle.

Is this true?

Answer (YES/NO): YES